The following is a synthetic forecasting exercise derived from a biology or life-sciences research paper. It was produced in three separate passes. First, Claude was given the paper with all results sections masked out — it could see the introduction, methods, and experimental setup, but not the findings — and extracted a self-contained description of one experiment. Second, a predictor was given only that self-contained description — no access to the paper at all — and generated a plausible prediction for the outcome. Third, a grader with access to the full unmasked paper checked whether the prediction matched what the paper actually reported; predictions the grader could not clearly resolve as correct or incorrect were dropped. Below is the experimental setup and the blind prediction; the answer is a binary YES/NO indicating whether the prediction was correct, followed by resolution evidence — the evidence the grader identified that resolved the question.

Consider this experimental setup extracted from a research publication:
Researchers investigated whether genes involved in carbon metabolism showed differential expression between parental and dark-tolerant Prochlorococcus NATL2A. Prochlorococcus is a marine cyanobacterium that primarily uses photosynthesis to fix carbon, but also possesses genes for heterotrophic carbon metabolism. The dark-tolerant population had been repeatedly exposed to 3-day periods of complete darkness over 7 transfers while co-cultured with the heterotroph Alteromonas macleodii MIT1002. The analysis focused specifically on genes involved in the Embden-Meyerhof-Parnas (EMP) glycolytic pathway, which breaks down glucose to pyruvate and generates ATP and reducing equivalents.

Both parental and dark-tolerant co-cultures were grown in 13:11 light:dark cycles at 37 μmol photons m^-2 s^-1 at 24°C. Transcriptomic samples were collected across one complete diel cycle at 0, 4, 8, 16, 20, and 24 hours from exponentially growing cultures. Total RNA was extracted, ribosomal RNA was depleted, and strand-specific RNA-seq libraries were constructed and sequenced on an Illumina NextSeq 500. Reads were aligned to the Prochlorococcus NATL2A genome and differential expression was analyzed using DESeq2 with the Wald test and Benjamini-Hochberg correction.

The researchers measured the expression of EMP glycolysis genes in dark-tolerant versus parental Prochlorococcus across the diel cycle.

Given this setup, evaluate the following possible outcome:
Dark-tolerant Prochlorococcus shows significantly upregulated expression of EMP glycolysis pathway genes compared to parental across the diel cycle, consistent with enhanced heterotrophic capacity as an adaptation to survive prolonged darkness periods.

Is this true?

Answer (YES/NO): NO